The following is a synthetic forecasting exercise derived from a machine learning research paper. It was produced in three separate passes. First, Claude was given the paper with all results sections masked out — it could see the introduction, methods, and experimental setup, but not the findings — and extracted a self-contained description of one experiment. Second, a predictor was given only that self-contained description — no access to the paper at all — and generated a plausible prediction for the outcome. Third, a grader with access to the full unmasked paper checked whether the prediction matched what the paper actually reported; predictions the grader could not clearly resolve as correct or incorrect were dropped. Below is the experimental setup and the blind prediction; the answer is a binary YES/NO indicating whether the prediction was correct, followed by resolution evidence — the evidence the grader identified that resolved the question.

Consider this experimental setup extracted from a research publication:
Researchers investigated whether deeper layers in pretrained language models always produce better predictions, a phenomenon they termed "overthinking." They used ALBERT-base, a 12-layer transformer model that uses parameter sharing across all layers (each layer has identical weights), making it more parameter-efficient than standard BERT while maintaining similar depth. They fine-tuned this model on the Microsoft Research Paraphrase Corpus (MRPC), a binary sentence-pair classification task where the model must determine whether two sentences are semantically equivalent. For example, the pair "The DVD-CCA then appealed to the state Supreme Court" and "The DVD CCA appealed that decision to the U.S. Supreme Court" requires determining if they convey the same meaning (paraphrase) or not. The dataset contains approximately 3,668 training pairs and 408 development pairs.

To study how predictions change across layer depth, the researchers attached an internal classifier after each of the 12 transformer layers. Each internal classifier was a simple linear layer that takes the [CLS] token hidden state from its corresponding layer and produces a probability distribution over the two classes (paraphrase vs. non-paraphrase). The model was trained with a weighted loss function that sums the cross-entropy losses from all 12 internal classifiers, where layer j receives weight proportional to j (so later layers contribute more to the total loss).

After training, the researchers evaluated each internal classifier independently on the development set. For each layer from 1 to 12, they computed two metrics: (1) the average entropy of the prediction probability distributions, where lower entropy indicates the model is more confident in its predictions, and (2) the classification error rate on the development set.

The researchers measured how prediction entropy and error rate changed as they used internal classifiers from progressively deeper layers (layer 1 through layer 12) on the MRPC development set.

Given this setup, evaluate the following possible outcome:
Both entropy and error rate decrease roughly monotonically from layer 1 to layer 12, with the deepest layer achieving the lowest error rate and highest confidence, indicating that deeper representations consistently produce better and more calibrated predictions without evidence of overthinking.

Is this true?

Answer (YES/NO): NO